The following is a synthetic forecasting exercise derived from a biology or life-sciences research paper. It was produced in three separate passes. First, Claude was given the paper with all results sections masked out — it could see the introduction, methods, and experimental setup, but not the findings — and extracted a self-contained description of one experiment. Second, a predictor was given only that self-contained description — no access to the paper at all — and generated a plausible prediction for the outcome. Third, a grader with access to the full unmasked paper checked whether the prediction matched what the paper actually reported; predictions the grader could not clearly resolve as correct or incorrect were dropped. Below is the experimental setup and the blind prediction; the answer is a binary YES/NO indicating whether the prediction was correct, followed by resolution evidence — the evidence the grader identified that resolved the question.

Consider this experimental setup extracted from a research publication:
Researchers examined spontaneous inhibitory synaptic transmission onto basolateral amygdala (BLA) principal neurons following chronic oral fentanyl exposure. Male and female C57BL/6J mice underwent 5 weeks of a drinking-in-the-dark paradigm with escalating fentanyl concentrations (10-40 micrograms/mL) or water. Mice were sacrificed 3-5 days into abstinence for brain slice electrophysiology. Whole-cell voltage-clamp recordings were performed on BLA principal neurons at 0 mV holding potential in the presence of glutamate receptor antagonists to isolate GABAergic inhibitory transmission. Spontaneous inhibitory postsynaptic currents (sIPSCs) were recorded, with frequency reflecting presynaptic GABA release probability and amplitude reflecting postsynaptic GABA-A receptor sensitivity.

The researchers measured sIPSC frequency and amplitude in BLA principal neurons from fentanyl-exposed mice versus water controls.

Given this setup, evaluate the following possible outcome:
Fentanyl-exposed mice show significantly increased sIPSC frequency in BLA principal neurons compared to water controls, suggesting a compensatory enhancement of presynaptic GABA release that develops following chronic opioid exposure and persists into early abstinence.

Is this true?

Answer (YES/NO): NO